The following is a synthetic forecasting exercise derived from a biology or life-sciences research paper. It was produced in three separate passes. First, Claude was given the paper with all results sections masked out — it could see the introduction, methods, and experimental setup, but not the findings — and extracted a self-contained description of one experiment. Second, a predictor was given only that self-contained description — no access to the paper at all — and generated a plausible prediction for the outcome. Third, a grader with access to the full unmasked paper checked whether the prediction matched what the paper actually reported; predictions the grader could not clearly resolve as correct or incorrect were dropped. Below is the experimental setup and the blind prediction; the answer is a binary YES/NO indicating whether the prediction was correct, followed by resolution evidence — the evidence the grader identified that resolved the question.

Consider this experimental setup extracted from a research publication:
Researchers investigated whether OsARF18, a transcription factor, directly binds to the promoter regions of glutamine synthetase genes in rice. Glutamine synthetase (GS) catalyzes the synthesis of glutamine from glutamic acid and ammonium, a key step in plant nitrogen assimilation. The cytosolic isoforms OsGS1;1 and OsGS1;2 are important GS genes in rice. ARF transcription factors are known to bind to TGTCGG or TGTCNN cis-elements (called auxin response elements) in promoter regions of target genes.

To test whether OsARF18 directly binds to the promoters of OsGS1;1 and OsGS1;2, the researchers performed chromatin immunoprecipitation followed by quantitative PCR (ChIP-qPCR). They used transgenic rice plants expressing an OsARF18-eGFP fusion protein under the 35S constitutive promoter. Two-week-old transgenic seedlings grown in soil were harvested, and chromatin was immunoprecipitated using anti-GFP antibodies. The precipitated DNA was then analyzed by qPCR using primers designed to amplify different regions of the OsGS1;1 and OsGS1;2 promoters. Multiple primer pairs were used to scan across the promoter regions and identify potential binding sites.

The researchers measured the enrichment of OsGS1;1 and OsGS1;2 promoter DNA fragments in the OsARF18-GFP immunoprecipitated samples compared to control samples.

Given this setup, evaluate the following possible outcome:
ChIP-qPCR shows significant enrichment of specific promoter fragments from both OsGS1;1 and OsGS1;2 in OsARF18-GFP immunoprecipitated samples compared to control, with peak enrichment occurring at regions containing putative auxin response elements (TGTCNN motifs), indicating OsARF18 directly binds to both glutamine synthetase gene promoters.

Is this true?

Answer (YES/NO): YES